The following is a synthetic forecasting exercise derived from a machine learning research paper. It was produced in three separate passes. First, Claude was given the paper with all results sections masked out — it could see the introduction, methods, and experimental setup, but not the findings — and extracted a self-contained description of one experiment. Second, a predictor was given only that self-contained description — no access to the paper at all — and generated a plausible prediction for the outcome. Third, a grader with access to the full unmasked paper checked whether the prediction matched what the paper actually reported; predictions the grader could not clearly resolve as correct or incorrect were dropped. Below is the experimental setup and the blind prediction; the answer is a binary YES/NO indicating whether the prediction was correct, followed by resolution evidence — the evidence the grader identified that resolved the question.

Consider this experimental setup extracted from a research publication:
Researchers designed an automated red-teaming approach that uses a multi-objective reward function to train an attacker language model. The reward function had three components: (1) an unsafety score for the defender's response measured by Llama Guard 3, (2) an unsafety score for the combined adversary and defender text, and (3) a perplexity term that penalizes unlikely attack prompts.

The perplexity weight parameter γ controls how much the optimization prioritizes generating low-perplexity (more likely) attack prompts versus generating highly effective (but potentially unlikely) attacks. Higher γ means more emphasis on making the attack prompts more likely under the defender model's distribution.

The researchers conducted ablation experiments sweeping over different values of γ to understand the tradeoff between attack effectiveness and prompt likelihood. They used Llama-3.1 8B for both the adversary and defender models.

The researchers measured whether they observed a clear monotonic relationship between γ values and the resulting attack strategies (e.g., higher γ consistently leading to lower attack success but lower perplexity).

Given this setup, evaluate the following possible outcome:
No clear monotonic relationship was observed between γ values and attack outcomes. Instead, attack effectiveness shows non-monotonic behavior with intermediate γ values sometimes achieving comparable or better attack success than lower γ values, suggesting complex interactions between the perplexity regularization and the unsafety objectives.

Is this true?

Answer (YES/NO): YES